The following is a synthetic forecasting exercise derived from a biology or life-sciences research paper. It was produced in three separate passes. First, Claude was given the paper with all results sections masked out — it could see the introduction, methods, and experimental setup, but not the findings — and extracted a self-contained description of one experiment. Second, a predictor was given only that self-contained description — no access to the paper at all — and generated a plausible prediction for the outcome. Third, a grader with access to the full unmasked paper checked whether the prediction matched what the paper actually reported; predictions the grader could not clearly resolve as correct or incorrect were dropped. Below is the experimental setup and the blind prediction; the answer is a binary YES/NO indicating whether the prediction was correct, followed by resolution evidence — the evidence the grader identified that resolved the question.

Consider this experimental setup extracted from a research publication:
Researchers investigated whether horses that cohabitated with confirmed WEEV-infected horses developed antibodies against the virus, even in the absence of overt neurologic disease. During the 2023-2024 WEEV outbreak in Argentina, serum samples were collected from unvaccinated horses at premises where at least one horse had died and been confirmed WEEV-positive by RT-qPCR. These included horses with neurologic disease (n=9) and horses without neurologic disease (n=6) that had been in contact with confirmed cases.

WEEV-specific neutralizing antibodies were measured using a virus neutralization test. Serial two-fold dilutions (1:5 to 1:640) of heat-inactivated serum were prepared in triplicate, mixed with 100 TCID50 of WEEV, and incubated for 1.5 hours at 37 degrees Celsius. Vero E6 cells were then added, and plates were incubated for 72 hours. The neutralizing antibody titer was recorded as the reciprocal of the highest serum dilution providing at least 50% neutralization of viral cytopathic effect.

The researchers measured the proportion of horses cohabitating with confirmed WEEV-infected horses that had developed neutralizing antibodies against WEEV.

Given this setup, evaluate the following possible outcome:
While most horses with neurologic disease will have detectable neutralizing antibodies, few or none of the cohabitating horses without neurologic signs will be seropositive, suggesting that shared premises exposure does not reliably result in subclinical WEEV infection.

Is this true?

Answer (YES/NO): NO